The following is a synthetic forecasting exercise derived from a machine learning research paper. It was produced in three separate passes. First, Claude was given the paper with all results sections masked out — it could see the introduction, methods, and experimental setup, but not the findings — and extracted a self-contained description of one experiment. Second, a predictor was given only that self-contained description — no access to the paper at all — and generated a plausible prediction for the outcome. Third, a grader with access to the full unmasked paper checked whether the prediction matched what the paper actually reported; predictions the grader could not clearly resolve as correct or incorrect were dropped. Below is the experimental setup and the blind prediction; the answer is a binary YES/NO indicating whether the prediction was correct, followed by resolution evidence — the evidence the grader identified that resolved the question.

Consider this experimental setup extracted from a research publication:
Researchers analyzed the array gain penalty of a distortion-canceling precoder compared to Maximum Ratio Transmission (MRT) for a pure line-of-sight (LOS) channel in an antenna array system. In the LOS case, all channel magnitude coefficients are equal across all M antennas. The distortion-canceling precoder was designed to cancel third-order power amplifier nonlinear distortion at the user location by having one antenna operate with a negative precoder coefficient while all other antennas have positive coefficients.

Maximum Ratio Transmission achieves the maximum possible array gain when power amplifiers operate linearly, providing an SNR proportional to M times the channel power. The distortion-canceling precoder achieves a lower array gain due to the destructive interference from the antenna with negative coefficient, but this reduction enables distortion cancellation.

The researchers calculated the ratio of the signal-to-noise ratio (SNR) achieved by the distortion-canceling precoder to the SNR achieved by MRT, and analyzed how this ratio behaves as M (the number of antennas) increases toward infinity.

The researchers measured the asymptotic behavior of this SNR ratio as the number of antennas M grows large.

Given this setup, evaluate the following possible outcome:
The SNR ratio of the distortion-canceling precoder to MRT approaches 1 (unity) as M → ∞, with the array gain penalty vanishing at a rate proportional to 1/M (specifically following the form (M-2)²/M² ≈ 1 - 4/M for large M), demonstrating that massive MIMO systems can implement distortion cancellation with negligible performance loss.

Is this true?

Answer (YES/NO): NO